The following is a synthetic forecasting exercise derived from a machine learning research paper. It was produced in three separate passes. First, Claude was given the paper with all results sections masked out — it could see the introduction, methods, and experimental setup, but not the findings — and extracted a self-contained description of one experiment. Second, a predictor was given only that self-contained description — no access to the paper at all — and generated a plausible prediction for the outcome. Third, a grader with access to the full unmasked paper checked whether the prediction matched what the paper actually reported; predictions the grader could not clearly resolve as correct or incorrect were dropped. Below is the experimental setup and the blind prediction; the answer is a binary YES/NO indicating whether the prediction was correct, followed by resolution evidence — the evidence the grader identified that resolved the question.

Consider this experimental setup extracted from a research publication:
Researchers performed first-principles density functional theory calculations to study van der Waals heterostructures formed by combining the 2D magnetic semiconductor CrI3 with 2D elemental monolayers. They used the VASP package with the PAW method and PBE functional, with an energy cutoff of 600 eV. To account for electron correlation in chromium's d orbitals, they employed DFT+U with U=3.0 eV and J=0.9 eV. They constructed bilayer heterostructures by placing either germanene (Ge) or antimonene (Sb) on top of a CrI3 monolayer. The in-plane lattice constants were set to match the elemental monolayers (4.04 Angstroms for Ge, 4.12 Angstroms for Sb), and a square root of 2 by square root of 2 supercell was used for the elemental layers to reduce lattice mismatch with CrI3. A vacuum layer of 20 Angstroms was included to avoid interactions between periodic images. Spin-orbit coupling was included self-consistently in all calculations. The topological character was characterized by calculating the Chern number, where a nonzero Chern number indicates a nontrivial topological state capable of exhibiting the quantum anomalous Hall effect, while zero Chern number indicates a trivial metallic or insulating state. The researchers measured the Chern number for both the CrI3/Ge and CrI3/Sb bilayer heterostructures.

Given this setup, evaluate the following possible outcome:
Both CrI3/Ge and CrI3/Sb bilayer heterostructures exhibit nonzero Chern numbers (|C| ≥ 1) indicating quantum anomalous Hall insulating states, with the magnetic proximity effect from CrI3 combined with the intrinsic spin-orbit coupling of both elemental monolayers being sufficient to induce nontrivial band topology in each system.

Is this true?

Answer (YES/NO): NO